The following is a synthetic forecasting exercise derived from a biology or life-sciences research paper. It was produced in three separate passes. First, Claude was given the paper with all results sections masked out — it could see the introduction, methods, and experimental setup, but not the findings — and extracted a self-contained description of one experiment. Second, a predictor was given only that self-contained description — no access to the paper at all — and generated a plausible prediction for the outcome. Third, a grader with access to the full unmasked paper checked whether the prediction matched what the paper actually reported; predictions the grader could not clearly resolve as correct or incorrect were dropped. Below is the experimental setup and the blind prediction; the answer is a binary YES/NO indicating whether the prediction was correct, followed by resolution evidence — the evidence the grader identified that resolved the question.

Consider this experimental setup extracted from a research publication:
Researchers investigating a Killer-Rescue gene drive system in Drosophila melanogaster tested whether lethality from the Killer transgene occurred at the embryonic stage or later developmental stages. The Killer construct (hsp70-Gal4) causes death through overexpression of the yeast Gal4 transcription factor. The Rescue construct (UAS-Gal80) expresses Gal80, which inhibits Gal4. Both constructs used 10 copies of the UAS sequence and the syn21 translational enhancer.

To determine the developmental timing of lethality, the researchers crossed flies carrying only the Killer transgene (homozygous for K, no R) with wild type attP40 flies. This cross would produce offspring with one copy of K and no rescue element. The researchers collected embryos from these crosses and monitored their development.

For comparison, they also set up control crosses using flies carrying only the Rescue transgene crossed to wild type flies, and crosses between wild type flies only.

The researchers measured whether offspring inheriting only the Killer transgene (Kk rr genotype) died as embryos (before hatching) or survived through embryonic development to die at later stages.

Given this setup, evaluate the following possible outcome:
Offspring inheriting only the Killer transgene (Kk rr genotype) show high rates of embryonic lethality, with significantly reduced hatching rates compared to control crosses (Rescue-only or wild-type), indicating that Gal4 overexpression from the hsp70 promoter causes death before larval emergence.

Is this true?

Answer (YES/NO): NO